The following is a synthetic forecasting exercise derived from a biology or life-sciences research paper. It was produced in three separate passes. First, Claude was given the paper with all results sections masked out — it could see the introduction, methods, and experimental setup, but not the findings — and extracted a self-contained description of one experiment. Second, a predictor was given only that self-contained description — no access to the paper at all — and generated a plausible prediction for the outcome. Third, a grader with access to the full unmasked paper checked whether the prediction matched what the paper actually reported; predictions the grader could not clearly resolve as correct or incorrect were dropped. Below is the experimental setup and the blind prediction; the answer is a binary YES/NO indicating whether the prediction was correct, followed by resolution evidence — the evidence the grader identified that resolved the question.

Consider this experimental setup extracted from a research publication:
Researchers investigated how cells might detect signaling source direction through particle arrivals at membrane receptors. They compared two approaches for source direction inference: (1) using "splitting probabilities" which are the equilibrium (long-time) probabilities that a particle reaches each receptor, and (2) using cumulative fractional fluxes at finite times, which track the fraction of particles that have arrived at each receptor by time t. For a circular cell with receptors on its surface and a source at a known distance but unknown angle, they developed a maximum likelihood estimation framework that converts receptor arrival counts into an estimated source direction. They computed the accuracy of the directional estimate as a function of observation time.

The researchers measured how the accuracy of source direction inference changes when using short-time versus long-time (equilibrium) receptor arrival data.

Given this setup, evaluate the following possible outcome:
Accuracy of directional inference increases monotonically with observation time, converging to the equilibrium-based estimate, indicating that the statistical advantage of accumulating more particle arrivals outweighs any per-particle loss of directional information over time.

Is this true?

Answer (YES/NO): NO